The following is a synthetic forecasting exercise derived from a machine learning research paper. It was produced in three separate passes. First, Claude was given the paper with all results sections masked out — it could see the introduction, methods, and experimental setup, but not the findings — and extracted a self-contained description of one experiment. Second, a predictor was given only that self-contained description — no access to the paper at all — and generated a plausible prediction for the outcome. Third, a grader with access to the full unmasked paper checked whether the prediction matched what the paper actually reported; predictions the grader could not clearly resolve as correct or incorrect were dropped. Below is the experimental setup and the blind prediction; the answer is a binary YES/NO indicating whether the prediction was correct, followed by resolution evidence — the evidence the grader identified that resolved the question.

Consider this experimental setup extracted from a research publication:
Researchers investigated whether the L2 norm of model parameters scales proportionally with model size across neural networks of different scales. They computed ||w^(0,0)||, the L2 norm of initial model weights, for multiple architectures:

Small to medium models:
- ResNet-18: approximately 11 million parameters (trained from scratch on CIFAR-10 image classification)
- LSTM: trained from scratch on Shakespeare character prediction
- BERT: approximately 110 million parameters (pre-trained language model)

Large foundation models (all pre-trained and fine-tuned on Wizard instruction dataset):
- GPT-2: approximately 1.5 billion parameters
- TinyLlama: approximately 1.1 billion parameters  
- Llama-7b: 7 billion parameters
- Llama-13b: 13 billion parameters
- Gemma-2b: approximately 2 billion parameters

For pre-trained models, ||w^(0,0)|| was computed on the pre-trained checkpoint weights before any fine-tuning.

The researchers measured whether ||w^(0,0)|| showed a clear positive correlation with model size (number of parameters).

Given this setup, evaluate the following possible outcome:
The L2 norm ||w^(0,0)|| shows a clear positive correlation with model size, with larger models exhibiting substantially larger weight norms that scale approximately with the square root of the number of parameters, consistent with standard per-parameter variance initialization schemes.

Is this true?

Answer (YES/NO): NO